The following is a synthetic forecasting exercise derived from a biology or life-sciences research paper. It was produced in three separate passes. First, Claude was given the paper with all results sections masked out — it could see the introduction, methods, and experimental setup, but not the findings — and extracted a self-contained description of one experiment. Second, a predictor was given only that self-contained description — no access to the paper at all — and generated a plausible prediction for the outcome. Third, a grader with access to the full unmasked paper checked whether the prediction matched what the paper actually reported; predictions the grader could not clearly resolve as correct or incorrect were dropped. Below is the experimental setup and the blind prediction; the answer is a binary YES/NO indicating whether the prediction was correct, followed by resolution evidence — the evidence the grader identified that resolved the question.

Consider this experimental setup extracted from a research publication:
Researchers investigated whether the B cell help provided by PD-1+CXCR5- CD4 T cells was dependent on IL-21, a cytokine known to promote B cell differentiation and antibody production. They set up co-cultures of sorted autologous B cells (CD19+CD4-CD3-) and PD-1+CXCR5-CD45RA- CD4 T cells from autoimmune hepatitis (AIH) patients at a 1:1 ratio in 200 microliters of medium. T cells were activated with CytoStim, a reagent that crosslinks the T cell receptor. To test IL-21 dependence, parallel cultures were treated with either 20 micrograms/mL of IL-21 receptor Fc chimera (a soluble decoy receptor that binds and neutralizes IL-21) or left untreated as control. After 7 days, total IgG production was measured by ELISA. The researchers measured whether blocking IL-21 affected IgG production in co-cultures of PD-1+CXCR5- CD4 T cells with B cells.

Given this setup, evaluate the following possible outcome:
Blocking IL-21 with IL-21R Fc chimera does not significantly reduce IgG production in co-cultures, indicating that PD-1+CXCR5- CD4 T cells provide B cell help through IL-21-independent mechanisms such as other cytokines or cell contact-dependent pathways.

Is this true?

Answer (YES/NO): NO